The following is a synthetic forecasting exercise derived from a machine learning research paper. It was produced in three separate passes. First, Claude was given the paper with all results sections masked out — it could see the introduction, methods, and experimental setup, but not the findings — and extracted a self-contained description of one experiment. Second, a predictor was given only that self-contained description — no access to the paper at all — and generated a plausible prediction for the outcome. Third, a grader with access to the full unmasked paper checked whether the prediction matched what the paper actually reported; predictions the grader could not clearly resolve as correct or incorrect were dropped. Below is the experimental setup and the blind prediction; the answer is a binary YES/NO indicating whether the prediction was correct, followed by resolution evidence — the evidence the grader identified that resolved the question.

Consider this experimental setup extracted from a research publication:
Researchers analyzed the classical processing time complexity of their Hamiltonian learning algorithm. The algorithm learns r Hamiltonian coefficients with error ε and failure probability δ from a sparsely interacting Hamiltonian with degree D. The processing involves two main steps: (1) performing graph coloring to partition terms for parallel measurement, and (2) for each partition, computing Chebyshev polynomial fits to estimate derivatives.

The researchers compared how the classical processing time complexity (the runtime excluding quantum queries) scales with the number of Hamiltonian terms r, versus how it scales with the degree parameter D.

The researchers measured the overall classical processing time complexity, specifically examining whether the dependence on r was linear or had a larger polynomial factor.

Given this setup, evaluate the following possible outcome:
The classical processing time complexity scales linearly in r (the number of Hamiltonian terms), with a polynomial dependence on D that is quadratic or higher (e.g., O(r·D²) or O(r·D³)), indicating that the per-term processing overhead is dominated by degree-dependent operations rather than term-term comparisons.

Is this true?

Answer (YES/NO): YES